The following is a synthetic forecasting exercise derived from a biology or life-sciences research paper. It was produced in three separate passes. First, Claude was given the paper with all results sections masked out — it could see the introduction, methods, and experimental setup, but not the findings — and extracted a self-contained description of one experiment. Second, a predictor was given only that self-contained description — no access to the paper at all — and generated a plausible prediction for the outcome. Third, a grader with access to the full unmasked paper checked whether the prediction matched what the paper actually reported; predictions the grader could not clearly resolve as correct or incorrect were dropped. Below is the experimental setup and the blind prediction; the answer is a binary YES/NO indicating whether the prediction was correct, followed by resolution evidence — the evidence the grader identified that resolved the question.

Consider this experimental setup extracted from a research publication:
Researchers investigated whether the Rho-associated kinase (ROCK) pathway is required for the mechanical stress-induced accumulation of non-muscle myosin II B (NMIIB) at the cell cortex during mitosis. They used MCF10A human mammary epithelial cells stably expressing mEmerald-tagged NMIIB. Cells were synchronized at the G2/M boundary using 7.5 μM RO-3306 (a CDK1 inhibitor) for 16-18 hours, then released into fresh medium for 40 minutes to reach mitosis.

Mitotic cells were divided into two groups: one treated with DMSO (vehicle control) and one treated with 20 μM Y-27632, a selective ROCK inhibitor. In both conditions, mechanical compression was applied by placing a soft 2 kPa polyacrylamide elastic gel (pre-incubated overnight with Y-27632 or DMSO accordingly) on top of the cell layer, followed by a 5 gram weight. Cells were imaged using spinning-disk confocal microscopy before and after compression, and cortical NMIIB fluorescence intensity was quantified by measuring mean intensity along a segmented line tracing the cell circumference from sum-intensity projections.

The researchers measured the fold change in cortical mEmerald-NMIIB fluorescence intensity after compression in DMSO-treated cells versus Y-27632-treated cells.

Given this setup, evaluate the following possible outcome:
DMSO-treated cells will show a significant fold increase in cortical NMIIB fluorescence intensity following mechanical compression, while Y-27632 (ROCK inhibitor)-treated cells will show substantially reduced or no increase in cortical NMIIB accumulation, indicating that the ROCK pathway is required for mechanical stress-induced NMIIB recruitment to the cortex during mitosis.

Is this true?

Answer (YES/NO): YES